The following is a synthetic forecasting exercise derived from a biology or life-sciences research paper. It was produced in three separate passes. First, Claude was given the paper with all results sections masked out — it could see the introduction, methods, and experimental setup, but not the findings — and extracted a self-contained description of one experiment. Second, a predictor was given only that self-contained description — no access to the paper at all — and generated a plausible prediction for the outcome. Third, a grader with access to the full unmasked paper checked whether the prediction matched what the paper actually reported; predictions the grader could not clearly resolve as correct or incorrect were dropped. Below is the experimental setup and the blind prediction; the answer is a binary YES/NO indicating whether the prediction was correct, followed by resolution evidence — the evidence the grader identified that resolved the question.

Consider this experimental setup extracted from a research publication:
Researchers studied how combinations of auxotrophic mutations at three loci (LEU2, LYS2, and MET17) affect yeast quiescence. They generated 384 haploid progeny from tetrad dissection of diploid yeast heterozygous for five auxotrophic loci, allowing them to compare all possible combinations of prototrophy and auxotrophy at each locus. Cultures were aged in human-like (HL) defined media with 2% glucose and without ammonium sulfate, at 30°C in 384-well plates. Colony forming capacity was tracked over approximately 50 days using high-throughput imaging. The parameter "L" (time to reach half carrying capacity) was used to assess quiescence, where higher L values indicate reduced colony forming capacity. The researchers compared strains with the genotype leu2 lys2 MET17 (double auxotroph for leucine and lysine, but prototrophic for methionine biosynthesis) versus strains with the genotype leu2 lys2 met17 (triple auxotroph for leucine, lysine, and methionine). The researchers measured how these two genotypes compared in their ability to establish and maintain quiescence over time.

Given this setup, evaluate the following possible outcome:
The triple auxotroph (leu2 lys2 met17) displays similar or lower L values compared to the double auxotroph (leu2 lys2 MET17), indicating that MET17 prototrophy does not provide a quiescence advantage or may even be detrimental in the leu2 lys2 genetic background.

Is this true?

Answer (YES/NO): YES